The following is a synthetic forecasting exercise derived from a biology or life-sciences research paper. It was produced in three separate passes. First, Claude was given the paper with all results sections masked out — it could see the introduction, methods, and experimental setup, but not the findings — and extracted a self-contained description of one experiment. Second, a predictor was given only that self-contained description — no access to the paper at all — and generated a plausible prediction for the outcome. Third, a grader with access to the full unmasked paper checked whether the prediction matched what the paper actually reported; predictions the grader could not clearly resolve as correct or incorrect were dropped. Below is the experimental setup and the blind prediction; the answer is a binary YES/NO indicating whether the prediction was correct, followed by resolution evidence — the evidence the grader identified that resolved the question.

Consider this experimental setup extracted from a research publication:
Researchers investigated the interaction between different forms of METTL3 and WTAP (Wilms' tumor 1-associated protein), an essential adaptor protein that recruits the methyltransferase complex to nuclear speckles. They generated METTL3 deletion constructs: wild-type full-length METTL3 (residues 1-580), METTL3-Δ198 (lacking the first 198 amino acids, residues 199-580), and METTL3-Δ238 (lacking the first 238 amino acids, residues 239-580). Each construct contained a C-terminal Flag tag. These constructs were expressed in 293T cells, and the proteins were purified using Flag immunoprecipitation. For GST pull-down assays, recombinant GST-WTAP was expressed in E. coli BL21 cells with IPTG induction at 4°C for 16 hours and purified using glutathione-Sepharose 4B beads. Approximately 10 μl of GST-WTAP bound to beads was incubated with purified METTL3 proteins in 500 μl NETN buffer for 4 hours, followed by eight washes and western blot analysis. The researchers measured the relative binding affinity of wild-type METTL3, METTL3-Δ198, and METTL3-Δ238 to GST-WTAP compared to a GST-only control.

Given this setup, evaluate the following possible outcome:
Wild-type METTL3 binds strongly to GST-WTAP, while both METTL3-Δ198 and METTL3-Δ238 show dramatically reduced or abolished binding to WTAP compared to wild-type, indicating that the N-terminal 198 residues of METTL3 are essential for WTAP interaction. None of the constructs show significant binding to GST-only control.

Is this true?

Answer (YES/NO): YES